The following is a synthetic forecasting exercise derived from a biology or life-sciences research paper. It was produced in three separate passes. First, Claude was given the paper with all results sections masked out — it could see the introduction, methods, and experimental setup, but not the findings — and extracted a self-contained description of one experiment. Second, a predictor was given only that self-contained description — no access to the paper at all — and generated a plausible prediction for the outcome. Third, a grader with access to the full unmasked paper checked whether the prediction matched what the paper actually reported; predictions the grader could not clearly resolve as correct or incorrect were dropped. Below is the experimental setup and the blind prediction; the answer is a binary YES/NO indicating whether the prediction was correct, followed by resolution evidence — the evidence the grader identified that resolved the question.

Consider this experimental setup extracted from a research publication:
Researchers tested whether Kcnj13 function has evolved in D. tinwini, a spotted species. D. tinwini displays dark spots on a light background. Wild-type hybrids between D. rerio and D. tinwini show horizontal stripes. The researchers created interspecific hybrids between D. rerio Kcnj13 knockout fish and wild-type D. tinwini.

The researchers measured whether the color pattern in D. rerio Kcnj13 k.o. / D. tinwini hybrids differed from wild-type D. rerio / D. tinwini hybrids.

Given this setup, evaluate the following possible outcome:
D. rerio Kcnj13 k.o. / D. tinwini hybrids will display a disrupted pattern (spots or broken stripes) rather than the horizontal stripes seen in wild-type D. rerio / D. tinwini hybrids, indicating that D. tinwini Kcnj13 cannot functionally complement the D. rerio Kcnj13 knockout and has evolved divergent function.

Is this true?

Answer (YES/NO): YES